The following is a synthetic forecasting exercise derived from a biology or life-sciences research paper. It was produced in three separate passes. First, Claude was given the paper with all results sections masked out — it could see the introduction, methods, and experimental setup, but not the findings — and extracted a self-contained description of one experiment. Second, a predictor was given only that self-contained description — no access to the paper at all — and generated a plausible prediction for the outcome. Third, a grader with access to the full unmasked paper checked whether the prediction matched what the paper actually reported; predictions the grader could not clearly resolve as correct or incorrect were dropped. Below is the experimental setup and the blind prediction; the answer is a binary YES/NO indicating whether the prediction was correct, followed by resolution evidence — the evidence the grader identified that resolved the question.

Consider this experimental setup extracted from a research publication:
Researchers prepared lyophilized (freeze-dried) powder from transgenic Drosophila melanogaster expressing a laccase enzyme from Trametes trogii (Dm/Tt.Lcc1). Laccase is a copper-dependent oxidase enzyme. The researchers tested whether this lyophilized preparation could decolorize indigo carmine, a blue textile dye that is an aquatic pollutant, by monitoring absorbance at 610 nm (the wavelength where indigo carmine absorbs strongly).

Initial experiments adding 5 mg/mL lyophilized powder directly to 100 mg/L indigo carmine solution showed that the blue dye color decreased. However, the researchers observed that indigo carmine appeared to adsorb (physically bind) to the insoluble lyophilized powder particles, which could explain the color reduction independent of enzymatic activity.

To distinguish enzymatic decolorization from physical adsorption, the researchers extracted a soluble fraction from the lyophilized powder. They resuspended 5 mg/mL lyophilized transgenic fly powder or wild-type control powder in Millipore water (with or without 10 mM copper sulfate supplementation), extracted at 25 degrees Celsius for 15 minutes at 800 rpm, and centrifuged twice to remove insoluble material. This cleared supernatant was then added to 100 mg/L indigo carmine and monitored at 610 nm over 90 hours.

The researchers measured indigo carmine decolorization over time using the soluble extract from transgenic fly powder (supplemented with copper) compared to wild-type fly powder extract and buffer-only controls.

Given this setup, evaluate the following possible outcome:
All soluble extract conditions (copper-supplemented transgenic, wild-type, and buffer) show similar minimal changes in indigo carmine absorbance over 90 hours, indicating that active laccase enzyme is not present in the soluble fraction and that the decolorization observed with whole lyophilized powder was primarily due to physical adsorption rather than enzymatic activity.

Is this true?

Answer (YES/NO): NO